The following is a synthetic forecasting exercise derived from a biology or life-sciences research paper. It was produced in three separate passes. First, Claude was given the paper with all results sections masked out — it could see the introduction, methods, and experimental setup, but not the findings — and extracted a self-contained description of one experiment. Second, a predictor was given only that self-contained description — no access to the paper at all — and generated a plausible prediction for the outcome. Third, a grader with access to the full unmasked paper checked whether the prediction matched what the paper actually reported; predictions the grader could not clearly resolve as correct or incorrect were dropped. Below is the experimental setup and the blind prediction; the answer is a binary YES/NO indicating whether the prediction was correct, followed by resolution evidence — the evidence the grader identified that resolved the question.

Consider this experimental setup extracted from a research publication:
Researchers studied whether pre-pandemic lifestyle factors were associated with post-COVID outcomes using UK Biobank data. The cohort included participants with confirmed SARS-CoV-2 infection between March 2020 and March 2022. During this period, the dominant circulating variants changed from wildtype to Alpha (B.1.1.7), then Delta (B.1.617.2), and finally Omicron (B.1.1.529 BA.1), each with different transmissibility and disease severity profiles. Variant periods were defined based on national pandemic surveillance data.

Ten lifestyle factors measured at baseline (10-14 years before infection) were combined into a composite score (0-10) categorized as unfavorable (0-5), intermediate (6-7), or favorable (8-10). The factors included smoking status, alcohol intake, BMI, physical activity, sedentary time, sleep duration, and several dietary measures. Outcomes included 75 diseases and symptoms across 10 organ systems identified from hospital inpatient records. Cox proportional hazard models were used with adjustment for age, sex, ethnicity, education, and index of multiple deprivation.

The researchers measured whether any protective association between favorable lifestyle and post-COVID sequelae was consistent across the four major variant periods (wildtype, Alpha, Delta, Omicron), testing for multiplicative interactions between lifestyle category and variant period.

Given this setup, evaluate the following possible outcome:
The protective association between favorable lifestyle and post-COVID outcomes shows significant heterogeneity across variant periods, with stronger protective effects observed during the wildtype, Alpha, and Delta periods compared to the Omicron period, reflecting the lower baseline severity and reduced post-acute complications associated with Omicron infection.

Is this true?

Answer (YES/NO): NO